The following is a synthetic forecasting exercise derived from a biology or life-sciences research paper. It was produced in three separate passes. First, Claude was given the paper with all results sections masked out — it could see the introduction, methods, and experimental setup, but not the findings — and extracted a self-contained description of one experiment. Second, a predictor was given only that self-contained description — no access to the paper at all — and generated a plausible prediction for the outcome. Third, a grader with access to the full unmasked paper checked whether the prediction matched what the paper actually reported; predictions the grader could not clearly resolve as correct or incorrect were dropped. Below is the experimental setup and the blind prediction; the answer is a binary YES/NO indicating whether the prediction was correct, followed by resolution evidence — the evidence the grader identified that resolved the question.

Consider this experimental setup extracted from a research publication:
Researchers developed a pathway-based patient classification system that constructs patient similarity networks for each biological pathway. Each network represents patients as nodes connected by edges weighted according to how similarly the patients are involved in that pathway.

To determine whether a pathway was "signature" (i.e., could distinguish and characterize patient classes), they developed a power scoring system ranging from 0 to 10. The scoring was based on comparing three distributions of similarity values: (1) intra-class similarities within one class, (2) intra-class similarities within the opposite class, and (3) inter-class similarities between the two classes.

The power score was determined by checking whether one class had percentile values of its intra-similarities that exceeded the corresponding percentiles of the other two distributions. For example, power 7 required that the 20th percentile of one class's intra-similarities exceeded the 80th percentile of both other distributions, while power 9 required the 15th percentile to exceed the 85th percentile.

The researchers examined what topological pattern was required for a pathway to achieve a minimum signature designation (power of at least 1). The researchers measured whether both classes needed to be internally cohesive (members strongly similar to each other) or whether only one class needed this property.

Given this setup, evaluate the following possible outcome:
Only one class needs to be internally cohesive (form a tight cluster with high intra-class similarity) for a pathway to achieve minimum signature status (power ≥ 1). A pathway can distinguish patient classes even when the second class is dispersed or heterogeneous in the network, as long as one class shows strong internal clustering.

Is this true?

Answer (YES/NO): YES